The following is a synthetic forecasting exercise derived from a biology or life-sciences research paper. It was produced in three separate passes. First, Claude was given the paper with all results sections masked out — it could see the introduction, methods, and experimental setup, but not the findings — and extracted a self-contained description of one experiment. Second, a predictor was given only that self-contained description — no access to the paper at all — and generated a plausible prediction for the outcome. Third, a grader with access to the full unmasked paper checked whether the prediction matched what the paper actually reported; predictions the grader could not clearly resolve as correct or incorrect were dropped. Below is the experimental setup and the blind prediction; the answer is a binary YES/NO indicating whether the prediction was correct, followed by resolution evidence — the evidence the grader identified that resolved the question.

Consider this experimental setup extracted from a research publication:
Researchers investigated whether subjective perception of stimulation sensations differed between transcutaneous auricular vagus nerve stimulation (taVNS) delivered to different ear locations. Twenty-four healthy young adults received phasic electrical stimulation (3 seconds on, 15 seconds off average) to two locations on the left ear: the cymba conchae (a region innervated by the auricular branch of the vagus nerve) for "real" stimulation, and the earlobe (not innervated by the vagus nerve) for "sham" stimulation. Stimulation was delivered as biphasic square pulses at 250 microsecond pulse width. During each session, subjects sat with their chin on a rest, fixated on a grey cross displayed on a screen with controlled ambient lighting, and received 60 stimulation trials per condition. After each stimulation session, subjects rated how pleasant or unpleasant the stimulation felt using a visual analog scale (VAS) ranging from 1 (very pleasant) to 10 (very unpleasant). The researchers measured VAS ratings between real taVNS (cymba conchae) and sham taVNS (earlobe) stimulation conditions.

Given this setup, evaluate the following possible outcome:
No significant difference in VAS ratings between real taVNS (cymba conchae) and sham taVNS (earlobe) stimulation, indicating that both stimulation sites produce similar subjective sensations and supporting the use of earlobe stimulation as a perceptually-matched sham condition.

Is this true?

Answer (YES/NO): NO